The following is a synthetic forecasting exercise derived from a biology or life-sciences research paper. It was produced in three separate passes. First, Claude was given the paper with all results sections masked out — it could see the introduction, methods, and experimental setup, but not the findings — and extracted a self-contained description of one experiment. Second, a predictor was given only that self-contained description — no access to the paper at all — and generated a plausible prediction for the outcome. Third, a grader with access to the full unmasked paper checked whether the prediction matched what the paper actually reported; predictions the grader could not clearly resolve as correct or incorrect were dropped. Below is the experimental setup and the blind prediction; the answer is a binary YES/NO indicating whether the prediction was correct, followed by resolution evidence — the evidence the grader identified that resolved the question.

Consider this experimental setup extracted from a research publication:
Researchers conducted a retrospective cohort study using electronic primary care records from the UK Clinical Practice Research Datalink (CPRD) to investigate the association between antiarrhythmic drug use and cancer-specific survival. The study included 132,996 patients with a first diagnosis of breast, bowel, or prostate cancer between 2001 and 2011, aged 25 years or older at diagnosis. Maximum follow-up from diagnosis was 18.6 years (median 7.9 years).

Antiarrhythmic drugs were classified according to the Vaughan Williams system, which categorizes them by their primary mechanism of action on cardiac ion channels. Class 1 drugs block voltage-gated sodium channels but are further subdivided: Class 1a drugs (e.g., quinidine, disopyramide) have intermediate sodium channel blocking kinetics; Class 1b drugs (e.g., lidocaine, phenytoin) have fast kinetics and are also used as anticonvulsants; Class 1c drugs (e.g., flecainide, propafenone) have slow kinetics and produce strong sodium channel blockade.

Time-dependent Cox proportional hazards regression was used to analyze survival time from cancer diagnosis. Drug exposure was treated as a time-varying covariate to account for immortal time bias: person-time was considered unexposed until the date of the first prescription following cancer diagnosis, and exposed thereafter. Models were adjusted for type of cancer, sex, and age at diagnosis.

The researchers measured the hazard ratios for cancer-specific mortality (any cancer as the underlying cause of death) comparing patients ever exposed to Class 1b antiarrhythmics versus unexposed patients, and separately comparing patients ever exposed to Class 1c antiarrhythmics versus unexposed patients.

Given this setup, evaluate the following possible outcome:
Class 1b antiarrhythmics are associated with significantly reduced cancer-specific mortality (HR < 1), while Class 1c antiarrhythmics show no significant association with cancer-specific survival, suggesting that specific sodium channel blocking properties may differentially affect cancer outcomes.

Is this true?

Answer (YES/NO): NO